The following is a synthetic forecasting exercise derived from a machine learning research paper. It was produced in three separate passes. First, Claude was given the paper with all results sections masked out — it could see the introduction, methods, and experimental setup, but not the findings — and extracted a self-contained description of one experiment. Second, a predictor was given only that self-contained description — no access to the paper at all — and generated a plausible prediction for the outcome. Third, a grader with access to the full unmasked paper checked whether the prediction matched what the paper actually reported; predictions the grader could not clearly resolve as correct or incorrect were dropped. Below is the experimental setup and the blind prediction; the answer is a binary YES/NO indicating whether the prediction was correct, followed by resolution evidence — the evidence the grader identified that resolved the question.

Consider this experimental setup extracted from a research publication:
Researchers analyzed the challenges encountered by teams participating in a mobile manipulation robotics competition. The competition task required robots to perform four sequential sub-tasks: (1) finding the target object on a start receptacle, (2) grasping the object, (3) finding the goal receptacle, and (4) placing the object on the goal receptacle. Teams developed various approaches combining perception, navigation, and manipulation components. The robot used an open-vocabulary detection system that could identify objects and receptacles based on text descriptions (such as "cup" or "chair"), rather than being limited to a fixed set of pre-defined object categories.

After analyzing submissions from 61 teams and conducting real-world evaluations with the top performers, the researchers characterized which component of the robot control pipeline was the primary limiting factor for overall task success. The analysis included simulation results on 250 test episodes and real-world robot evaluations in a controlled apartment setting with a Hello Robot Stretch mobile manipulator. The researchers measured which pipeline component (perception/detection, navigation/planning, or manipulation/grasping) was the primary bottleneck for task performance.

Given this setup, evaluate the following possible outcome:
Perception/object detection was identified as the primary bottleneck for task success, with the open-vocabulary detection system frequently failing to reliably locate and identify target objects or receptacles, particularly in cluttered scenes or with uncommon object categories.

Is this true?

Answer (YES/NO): YES